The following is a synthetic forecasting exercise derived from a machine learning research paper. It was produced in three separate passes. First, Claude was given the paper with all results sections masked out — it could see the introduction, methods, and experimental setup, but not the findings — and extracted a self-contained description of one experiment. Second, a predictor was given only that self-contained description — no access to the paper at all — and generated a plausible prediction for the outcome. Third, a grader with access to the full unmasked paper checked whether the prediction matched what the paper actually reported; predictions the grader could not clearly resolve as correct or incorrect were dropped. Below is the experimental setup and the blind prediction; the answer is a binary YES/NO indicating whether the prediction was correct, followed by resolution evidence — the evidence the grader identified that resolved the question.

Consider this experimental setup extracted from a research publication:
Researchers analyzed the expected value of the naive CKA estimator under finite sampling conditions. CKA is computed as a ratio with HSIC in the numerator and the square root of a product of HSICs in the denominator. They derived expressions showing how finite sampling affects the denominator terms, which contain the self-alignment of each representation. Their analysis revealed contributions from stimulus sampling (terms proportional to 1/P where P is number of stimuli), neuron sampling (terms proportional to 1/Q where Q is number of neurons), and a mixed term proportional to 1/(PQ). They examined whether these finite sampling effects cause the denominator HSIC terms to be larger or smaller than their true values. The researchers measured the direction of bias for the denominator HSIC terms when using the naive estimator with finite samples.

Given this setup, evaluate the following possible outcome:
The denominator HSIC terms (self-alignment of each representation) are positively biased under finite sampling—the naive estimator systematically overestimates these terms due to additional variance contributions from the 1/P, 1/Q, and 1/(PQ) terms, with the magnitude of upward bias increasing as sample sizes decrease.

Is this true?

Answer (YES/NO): YES